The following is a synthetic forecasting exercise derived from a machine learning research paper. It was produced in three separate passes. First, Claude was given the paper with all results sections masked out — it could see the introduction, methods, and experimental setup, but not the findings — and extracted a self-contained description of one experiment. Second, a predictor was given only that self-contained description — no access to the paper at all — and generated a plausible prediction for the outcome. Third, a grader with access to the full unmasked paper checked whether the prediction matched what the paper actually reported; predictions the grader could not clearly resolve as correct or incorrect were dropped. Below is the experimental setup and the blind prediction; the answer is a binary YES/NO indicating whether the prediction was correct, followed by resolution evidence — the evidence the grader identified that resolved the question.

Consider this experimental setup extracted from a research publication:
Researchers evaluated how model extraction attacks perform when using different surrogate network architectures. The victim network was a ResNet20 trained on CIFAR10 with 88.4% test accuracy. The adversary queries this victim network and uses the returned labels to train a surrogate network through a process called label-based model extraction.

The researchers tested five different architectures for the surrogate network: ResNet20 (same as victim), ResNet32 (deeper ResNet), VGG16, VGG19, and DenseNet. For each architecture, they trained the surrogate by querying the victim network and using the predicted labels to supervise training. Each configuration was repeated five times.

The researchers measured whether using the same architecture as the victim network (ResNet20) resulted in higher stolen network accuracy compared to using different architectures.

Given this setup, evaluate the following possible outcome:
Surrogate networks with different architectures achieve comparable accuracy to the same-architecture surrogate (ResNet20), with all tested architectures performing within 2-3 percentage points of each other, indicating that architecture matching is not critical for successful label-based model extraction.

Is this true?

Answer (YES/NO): YES